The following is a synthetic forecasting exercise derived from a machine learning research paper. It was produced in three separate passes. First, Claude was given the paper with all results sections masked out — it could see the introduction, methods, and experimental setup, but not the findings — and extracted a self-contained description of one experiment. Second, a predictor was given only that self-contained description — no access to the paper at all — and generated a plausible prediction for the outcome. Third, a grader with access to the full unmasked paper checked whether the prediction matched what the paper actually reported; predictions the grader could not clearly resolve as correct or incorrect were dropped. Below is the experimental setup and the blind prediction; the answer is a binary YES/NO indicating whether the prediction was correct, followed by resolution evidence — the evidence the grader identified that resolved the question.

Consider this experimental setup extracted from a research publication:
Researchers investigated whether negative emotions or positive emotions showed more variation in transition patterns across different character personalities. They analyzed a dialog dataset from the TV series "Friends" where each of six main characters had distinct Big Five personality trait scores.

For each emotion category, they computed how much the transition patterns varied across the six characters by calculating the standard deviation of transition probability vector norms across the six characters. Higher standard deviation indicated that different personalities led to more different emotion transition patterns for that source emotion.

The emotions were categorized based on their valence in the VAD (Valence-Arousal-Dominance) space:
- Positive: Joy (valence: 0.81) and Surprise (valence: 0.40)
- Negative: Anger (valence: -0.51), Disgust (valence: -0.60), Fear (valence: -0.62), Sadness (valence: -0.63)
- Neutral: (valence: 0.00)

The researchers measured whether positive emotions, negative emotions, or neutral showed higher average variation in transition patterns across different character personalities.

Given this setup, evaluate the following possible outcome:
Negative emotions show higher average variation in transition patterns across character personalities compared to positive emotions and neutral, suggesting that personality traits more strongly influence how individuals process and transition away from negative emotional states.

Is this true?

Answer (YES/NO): YES